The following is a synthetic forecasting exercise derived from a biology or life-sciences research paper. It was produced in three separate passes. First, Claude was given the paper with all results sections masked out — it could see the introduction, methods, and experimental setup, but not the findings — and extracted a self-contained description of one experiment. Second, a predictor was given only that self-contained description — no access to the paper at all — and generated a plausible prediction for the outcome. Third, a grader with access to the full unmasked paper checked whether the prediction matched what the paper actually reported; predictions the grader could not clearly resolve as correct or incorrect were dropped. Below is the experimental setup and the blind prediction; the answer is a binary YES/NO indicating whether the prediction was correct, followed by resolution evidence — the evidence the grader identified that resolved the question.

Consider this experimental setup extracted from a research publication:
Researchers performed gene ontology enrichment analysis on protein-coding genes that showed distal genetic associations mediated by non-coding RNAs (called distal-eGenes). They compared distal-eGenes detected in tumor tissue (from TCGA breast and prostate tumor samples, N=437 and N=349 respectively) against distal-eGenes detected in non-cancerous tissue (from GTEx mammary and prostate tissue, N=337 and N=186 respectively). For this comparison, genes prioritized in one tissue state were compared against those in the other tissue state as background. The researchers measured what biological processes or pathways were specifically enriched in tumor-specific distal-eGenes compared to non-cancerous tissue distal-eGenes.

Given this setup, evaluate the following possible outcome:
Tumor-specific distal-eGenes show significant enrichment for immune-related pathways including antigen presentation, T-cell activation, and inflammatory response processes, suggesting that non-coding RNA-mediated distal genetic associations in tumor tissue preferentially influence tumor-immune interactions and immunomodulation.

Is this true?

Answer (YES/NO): NO